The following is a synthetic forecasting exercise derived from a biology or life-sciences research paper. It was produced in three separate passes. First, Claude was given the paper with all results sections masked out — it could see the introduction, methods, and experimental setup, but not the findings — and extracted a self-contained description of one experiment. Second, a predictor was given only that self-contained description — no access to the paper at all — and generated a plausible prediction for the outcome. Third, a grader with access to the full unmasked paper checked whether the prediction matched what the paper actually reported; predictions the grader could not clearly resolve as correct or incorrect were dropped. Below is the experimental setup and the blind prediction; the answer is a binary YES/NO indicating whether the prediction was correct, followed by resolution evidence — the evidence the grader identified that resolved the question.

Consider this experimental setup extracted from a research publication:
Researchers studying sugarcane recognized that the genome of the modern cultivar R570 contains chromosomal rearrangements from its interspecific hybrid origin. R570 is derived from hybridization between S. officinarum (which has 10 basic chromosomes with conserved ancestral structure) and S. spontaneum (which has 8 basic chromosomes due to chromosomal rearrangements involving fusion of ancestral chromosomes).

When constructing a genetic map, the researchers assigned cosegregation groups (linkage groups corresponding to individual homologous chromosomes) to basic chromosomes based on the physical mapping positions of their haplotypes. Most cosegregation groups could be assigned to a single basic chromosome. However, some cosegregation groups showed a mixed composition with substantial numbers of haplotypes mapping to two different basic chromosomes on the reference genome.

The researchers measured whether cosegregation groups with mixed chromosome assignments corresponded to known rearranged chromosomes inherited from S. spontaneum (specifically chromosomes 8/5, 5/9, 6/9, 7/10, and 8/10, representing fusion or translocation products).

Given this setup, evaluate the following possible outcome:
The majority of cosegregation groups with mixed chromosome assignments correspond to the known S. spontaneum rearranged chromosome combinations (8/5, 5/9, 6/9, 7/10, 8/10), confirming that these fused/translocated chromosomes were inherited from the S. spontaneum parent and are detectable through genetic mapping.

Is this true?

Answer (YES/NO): YES